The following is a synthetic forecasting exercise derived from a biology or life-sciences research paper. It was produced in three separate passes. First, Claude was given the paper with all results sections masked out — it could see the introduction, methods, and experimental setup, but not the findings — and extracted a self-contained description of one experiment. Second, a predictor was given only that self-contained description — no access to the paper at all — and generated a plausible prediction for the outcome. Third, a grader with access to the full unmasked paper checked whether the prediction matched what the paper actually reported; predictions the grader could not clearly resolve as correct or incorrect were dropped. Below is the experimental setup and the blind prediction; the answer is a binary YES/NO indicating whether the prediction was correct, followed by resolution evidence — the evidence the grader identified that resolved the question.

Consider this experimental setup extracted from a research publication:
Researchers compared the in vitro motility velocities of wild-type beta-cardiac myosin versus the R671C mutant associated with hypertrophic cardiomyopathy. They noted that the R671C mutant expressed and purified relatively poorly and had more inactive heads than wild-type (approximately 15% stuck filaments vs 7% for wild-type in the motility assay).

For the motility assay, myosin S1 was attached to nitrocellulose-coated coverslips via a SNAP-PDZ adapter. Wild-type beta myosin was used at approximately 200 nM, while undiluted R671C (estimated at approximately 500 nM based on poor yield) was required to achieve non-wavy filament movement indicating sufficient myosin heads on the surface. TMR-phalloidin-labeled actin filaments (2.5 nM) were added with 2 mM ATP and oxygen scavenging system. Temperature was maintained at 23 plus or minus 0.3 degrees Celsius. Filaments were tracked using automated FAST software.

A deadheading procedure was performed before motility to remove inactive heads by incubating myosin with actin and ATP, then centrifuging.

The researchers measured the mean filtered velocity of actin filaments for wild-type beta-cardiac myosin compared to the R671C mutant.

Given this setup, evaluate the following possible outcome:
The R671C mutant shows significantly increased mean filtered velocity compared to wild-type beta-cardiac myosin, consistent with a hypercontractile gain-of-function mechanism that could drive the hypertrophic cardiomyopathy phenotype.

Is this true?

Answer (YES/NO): YES